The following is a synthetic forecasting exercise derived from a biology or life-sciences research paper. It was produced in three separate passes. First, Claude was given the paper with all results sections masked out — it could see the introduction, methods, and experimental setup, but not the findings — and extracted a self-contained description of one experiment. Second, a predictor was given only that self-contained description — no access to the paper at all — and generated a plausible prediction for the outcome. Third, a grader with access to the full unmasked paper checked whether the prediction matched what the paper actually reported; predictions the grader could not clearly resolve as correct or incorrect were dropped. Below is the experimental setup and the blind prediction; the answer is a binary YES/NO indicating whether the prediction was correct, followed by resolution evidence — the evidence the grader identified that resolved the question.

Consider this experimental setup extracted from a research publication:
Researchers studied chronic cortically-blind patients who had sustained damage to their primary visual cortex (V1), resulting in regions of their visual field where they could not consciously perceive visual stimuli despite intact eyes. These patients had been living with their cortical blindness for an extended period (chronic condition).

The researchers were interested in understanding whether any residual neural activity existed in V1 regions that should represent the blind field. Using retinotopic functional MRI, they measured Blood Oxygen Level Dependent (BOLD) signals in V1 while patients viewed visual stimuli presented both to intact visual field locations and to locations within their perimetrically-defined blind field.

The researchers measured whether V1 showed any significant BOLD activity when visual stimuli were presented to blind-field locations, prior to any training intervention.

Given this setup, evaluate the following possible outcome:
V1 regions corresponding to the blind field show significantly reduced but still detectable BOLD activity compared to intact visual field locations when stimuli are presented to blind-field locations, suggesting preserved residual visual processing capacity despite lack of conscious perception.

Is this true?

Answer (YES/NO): YES